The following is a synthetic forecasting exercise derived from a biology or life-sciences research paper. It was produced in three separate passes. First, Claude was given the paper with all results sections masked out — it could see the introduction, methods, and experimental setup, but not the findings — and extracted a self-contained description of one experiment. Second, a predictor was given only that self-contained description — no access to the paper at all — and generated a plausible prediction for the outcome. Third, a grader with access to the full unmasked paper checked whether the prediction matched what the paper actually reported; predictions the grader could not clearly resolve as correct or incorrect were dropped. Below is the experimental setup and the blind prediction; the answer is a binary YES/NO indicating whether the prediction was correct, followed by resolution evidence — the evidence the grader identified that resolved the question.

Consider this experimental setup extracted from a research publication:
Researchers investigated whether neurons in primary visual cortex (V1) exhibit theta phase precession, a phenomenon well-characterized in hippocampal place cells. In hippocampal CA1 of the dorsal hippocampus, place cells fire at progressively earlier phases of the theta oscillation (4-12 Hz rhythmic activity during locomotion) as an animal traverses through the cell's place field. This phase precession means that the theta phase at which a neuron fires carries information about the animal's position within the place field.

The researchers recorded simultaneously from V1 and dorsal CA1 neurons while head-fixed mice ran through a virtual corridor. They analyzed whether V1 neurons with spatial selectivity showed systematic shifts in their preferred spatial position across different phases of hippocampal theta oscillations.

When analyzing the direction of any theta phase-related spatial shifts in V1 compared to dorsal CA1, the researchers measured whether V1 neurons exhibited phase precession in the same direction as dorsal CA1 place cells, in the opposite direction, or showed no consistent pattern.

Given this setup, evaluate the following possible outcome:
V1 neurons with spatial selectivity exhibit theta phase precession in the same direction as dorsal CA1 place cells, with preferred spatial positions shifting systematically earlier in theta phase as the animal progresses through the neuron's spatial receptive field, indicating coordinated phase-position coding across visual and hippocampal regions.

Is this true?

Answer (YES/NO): NO